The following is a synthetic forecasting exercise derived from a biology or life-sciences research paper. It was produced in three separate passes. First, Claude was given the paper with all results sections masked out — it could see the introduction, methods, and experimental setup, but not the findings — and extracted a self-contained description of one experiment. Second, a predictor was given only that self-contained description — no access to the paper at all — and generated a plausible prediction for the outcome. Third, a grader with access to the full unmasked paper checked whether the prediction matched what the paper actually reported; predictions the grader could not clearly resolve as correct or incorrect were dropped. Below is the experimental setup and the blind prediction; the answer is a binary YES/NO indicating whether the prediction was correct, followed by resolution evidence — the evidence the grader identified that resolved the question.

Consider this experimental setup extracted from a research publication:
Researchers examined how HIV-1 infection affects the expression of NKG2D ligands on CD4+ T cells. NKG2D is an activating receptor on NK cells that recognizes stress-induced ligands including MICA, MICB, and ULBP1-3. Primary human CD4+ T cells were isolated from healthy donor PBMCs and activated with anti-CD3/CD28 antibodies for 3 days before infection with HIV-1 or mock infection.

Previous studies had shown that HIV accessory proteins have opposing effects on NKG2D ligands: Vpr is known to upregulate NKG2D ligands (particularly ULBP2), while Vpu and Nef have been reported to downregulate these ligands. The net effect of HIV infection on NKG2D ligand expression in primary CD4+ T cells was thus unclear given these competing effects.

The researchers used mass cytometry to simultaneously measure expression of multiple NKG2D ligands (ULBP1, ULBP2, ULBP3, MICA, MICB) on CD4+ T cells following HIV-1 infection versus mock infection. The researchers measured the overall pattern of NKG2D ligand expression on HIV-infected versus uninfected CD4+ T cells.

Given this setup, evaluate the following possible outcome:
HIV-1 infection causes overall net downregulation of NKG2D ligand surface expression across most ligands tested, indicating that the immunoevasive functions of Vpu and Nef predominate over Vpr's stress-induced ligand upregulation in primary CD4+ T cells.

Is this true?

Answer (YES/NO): NO